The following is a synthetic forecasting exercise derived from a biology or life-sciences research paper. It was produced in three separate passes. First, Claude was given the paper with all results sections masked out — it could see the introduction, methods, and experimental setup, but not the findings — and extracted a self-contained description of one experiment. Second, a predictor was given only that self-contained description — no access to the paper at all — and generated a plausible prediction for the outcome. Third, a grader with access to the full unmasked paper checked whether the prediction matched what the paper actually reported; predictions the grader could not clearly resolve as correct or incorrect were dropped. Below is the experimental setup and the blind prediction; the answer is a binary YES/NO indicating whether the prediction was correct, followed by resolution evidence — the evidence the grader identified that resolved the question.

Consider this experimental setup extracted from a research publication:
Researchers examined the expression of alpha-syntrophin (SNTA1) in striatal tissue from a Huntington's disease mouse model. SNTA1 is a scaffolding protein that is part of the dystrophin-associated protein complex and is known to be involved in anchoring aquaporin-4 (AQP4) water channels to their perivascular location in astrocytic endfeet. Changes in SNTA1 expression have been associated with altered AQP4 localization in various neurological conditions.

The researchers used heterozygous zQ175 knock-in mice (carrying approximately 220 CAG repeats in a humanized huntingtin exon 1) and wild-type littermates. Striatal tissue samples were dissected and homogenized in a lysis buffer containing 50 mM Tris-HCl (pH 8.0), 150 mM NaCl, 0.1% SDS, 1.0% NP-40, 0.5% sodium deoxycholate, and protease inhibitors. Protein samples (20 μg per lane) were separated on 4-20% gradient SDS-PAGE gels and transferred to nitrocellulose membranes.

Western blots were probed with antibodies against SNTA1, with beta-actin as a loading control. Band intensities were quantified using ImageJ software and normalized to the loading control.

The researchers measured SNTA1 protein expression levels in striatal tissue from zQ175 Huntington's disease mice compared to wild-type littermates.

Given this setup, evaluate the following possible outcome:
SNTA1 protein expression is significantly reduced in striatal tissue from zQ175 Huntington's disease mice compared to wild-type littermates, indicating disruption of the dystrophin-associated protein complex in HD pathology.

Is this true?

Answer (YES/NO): NO